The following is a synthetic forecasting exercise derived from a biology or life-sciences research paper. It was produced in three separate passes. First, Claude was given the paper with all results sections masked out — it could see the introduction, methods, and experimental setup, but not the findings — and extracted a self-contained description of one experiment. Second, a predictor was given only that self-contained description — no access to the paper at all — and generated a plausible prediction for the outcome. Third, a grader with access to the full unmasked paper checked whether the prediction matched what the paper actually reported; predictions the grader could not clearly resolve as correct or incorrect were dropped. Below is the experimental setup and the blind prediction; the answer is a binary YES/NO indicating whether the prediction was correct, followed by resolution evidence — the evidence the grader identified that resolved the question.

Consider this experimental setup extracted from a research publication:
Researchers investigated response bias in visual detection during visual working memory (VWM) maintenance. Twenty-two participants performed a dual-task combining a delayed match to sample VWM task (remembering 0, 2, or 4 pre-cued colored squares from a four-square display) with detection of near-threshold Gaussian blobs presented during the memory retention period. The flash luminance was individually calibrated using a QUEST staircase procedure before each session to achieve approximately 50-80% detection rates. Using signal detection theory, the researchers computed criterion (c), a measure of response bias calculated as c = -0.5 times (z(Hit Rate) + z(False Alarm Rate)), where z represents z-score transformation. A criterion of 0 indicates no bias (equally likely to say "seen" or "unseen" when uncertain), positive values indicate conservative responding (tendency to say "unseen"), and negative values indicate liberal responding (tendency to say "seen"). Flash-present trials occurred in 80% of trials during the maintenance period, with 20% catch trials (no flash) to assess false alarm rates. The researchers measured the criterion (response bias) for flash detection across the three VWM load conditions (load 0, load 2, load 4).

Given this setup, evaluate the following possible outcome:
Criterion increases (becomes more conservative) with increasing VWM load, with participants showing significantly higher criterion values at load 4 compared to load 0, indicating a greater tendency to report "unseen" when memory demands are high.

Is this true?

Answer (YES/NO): NO